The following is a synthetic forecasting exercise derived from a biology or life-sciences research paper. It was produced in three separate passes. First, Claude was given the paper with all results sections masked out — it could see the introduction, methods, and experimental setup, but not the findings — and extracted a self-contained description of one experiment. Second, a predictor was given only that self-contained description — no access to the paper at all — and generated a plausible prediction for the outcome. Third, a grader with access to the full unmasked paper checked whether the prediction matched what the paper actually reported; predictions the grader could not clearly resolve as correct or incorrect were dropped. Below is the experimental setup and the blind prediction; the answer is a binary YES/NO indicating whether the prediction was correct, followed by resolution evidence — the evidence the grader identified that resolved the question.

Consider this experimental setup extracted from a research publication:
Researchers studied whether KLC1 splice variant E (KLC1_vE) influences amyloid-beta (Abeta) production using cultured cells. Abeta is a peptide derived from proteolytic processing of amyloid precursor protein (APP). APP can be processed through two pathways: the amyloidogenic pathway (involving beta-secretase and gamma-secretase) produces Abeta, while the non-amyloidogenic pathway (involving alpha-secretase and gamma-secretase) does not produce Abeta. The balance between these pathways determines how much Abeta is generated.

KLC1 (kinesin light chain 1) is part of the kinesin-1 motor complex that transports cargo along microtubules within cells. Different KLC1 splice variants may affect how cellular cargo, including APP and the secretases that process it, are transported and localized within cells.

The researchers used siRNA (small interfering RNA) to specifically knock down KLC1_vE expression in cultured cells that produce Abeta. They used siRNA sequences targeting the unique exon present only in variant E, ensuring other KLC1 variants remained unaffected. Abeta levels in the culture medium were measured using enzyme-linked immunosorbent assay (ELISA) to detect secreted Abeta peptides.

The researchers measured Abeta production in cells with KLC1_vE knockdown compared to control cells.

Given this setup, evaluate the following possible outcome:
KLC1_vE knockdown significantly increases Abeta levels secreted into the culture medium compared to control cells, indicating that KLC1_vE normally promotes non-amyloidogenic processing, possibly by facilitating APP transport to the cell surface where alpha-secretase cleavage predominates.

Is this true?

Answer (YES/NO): NO